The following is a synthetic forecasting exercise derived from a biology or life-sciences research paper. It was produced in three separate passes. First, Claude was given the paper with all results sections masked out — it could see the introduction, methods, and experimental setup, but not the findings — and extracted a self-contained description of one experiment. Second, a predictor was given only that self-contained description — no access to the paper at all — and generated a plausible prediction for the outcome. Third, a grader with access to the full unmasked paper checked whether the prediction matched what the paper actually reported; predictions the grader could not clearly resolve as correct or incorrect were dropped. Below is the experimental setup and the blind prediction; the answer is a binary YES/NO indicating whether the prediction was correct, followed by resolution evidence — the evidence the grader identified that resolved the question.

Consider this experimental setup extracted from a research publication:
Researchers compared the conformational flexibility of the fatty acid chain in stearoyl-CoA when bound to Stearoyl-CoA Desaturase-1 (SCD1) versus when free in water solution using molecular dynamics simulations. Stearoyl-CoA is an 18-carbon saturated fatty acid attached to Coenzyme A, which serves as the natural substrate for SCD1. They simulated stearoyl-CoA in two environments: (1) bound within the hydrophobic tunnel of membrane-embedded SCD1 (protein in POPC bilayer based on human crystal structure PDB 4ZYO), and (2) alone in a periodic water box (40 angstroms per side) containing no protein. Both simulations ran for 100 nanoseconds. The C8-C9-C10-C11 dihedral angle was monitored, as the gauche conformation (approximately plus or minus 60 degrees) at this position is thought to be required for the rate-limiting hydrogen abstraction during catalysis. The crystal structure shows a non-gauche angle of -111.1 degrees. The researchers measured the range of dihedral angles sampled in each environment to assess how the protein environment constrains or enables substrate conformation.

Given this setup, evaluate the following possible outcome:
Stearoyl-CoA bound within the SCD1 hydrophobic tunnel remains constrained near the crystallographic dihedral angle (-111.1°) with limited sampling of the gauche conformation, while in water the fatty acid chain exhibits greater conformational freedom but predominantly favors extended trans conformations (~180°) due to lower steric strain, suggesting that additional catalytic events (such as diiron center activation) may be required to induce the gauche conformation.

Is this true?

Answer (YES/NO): NO